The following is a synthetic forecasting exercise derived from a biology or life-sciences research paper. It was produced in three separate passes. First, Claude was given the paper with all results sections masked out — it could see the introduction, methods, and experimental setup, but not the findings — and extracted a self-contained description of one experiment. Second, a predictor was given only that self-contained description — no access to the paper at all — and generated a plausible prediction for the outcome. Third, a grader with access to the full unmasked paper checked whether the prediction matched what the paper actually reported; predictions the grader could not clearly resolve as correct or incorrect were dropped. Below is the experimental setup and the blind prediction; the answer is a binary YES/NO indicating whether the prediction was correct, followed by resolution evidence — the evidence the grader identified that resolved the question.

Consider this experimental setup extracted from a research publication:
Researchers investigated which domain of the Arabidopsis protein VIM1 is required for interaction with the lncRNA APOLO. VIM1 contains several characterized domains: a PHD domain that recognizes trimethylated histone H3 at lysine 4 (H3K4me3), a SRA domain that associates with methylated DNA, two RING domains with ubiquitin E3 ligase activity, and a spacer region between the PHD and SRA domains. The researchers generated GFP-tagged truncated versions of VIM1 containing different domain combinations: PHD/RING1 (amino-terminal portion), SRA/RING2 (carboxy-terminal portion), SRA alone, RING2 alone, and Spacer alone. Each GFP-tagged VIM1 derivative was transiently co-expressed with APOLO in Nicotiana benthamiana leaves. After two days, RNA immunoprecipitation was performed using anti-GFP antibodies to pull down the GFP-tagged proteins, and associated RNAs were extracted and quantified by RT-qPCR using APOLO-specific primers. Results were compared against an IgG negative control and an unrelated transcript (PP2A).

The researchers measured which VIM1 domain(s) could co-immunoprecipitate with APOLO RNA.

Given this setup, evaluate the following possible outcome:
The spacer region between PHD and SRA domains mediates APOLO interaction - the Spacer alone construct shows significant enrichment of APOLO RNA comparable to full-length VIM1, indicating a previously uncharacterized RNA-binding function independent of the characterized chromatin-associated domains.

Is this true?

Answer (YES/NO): NO